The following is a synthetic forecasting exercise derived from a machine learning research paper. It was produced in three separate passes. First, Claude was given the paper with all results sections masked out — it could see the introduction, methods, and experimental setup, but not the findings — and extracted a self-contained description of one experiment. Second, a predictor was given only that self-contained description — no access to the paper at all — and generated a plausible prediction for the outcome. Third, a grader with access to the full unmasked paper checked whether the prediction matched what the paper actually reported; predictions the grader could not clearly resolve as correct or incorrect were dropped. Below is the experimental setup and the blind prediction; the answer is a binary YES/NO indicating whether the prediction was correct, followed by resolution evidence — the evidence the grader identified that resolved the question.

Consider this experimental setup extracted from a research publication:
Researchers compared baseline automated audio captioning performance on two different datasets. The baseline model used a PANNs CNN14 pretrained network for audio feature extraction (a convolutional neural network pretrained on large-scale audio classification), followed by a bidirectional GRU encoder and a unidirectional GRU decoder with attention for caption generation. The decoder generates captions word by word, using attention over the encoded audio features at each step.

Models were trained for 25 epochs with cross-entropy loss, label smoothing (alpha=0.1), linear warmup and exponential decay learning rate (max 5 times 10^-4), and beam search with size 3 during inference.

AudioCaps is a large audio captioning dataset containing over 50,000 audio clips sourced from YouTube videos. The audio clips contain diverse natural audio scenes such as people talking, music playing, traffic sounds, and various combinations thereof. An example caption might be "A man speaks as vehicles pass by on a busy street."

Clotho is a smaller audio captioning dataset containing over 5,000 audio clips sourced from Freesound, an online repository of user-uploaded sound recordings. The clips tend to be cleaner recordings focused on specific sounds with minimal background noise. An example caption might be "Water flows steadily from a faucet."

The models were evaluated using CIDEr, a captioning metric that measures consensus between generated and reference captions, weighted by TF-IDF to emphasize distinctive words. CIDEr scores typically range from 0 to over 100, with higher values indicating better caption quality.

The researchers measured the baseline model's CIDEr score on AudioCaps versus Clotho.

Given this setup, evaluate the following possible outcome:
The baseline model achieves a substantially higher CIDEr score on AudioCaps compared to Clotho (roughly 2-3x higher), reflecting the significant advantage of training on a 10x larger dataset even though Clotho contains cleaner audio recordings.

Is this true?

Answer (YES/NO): NO